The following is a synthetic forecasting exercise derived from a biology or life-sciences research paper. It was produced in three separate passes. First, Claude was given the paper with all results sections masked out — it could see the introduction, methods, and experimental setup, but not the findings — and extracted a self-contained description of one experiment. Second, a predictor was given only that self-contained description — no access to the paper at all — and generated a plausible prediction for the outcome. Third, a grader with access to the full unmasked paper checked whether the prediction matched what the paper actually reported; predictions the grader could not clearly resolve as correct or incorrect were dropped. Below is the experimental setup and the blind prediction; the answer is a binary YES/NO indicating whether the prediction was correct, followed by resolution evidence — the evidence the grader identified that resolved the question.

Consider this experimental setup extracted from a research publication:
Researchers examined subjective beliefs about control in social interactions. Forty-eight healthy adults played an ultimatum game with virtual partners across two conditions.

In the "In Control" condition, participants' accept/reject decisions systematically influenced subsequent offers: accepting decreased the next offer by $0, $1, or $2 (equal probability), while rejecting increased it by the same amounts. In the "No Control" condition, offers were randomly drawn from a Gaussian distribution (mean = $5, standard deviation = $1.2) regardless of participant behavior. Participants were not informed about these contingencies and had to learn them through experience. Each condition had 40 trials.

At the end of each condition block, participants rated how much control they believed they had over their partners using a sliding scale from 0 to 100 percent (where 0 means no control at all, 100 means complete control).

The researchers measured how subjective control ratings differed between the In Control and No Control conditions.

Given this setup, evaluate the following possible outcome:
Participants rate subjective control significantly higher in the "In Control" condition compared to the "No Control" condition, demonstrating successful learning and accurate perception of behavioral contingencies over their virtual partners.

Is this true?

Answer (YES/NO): YES